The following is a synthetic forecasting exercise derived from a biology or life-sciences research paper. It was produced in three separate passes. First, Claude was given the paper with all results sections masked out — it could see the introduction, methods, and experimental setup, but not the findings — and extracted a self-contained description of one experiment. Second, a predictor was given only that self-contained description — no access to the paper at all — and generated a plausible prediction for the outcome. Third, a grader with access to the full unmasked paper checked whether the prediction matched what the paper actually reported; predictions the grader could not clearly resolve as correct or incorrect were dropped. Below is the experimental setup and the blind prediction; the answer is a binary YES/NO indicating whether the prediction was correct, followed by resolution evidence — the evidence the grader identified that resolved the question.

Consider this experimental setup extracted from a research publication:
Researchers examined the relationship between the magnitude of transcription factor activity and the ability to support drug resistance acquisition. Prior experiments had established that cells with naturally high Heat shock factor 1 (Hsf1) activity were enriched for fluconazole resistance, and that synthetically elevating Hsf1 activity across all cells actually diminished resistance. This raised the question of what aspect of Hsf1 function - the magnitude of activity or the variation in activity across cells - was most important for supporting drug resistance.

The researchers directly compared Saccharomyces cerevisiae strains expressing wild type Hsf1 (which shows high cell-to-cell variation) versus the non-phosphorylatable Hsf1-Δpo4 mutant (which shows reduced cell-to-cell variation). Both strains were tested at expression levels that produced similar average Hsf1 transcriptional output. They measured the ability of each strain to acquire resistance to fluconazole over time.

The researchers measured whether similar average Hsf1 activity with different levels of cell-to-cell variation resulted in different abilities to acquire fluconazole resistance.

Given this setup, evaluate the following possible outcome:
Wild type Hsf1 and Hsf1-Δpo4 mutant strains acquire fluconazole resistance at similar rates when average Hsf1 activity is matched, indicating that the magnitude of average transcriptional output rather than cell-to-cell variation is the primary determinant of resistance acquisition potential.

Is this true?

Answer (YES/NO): NO